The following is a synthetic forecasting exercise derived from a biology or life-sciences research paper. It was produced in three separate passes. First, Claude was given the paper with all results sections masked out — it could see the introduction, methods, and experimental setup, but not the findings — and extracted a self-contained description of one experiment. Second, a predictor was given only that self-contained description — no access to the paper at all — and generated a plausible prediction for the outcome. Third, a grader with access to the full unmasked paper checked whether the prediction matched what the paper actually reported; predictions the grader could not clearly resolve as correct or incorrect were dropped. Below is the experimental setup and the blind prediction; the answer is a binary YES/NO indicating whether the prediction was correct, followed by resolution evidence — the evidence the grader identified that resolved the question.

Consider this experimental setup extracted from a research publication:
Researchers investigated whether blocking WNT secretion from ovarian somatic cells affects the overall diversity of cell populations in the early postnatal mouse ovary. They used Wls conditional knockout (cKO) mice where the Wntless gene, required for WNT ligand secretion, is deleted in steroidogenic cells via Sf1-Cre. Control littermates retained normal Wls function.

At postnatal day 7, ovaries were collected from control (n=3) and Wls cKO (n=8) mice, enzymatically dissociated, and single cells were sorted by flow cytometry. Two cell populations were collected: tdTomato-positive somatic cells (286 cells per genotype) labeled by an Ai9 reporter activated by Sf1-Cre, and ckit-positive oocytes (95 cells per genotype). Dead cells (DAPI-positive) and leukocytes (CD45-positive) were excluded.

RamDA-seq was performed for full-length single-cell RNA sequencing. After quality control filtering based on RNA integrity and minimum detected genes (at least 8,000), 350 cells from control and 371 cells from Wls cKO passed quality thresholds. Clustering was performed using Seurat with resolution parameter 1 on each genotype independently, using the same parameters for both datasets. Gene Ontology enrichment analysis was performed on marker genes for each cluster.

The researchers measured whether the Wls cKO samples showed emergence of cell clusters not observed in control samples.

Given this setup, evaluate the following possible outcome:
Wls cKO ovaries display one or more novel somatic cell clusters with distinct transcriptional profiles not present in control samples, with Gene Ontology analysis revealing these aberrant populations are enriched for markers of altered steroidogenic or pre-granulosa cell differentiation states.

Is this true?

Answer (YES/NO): NO